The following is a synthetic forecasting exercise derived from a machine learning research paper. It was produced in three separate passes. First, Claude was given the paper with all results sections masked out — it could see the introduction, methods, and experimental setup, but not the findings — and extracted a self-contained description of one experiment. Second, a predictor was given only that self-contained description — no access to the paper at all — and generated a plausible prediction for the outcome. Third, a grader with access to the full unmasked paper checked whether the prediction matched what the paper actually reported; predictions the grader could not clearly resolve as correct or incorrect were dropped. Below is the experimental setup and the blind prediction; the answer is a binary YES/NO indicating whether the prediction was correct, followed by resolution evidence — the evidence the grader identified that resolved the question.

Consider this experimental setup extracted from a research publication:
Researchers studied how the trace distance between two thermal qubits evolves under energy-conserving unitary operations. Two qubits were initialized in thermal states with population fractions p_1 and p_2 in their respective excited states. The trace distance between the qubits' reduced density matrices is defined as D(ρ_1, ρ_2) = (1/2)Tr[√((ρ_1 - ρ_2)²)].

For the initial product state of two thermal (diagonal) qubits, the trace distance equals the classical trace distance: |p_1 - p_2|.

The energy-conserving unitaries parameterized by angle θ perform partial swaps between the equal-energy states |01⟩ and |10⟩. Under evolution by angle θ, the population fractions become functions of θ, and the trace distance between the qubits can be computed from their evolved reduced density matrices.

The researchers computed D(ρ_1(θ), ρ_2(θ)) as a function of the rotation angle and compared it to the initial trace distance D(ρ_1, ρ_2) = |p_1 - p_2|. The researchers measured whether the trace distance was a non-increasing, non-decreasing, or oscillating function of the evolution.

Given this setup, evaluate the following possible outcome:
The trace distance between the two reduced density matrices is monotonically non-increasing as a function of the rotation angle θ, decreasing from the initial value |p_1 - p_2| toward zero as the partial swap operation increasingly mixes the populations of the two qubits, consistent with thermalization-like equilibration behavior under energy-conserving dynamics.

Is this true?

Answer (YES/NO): NO